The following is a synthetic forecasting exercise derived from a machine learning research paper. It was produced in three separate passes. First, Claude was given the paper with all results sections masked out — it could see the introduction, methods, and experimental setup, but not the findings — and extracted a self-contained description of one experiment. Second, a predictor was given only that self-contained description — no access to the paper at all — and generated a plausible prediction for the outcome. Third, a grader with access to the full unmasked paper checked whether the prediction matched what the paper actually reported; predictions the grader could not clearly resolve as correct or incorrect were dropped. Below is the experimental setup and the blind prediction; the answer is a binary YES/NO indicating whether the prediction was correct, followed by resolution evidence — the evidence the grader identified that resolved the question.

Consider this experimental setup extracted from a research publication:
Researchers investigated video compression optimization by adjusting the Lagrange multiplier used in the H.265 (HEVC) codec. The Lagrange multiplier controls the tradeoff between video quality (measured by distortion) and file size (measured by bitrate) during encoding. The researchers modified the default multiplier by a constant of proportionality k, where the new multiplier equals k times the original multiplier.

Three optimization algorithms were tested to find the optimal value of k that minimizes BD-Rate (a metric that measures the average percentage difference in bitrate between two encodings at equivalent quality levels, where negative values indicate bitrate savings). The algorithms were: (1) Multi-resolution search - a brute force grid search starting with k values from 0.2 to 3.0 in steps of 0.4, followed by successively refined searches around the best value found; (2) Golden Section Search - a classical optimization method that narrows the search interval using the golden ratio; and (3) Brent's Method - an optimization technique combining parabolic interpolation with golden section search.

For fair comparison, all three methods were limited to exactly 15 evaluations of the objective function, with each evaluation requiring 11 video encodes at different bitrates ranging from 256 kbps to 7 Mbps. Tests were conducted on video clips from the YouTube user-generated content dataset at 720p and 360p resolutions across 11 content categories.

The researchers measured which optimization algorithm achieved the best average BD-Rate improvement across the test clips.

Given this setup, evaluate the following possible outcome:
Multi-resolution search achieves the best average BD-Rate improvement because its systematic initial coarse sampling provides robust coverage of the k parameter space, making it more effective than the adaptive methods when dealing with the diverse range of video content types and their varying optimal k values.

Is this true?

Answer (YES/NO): NO